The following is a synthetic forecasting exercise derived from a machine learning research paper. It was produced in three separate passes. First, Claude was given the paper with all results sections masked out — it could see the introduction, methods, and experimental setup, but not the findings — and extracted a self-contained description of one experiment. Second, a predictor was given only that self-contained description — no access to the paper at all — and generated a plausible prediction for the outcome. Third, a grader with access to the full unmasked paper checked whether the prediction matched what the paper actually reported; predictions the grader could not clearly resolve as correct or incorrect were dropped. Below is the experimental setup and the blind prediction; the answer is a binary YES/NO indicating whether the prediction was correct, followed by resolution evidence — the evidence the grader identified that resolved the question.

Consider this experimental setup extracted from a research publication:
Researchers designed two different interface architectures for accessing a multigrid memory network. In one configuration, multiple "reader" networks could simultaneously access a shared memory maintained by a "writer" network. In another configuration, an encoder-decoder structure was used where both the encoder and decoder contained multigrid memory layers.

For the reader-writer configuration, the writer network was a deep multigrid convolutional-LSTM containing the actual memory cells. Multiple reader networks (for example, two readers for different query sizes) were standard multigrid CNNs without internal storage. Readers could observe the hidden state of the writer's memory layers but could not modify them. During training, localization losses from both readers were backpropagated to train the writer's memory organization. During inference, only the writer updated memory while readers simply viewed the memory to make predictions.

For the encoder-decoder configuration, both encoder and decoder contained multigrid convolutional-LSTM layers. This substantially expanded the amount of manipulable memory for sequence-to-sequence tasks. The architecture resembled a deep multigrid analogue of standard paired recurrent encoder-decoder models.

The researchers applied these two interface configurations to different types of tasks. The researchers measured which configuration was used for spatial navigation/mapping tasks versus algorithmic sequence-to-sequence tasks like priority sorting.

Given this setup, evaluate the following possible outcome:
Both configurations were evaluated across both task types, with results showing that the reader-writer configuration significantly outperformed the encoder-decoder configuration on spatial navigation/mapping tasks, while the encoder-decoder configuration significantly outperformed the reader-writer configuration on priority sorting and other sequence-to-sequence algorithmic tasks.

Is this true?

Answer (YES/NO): NO